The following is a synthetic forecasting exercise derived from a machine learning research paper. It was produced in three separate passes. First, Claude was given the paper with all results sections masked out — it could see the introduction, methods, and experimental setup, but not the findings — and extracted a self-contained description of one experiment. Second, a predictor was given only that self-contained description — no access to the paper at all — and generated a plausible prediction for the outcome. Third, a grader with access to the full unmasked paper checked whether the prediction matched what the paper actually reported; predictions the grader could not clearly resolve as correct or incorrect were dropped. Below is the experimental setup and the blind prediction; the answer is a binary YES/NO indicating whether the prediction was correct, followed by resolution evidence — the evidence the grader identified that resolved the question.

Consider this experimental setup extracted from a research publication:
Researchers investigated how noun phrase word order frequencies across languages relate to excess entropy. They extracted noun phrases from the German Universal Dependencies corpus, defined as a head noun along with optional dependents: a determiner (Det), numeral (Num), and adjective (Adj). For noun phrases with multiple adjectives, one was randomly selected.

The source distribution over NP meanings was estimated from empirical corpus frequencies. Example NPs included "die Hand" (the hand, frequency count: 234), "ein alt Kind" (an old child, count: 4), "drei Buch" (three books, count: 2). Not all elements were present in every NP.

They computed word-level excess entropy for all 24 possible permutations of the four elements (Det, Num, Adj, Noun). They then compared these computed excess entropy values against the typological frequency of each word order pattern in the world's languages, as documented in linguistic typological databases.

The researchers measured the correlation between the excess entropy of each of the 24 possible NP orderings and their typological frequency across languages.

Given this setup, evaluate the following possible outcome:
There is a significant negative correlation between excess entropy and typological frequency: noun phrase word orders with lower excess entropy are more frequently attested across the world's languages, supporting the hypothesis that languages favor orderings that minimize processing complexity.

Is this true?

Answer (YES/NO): YES